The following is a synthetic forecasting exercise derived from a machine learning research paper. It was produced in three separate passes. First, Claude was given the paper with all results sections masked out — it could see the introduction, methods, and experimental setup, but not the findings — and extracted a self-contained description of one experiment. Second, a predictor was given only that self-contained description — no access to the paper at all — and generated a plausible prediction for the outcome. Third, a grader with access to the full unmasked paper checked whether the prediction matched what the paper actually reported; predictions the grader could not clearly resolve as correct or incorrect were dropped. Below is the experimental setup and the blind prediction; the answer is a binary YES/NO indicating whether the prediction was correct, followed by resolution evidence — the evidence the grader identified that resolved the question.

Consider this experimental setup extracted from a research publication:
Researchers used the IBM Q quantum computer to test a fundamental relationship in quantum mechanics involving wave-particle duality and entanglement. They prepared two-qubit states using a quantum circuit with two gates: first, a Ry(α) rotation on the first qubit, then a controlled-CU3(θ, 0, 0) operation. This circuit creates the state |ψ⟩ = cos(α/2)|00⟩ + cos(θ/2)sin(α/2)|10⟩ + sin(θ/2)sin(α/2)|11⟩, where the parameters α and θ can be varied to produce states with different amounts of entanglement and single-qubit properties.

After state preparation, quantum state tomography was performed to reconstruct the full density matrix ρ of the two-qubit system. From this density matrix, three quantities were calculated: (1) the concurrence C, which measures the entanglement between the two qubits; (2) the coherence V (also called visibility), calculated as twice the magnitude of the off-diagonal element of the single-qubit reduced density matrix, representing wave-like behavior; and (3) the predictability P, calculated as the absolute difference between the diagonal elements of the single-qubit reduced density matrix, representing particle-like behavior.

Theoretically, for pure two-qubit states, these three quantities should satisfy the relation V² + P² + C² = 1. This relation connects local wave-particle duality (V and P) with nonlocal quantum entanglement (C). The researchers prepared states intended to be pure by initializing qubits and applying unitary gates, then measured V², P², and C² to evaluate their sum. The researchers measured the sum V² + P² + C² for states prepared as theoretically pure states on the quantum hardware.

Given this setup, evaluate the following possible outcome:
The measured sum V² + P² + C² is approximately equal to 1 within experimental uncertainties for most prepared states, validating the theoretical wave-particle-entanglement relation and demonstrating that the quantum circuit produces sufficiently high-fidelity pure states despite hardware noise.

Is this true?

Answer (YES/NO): NO